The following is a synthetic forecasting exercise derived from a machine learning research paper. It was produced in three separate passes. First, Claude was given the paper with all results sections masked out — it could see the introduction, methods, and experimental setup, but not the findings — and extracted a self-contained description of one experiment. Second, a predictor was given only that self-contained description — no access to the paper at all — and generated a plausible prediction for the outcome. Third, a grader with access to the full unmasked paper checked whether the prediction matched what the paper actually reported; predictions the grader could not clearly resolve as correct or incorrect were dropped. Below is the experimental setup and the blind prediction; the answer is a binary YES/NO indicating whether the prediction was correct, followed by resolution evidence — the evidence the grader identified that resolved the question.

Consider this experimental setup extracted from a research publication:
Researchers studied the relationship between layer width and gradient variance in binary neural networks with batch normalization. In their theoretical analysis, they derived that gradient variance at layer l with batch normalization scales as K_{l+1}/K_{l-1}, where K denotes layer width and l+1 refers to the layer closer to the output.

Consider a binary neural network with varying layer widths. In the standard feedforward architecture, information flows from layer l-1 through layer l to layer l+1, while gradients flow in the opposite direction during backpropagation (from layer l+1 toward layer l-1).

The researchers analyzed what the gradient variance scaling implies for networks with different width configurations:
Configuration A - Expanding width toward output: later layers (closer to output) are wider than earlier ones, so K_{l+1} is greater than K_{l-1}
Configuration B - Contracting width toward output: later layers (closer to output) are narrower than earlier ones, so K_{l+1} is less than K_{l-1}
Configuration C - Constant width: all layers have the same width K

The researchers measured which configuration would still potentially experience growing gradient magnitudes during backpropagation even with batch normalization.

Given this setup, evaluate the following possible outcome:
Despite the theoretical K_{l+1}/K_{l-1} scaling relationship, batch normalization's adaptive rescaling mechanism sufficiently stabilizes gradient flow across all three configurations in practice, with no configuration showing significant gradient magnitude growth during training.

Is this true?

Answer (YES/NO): NO